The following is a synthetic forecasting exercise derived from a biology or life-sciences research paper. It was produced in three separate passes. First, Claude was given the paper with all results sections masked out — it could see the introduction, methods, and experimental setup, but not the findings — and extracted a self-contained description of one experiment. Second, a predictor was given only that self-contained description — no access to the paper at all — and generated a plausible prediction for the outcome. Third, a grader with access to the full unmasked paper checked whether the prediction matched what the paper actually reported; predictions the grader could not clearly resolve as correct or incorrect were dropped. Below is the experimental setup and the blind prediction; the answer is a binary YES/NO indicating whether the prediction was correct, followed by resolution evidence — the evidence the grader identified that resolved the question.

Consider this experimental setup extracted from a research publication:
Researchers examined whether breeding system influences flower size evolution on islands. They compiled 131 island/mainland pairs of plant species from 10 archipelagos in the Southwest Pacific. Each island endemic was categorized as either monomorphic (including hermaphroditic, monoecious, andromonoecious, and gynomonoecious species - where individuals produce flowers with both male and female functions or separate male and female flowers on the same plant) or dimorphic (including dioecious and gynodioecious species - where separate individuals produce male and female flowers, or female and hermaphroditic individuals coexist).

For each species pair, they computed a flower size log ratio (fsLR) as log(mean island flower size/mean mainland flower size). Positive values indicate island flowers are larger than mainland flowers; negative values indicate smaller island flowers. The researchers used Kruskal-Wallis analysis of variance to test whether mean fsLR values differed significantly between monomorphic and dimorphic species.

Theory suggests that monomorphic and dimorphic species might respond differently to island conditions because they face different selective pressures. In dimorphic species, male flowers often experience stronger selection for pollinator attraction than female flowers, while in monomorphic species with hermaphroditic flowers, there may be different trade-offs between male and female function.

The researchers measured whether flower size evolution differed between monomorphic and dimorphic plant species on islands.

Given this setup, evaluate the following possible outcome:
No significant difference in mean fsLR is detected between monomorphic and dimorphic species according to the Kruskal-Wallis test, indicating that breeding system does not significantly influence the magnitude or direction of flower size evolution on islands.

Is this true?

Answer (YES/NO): NO